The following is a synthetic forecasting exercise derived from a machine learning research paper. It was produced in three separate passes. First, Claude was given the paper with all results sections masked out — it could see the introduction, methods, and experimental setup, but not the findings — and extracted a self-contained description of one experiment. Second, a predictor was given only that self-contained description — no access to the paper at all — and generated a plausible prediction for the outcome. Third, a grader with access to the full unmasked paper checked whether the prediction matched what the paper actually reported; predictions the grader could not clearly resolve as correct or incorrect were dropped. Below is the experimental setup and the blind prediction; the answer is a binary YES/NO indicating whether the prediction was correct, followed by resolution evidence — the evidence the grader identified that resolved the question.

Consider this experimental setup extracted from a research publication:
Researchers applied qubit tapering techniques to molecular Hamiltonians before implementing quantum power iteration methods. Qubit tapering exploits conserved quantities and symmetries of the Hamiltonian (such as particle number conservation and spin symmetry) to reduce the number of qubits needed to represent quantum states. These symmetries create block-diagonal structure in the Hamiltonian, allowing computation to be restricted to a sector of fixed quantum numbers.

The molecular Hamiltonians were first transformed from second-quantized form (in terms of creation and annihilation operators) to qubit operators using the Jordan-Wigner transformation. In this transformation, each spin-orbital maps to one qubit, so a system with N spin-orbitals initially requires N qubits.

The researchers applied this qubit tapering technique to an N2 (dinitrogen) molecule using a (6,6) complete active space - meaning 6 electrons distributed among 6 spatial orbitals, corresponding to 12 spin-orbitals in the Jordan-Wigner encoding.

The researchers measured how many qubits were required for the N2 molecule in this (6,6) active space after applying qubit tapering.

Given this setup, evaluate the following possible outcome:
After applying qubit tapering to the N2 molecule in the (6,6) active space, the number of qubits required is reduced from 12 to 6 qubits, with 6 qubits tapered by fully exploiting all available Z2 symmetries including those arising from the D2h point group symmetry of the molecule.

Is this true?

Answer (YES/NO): NO